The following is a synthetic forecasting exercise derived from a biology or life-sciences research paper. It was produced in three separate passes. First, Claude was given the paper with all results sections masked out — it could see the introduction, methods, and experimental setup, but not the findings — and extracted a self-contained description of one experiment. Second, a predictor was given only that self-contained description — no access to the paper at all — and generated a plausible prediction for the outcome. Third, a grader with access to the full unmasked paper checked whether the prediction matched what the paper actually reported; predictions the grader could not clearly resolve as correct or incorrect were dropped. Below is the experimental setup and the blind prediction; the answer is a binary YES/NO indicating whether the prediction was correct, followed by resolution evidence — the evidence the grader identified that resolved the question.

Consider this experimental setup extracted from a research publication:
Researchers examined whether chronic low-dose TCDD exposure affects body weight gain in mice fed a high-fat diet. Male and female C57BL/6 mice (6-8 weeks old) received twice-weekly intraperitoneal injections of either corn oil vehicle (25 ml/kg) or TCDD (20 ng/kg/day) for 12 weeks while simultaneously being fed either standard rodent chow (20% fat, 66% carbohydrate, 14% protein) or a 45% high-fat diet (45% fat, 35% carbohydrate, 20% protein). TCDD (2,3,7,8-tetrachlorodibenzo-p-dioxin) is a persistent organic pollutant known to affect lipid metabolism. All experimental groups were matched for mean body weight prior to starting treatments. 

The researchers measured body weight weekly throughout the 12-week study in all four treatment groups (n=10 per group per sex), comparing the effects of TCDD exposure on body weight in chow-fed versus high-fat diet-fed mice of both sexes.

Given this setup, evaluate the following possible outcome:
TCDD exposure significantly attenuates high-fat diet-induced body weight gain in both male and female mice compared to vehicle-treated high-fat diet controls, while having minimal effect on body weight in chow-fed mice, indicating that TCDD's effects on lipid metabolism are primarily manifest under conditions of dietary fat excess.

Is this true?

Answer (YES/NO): NO